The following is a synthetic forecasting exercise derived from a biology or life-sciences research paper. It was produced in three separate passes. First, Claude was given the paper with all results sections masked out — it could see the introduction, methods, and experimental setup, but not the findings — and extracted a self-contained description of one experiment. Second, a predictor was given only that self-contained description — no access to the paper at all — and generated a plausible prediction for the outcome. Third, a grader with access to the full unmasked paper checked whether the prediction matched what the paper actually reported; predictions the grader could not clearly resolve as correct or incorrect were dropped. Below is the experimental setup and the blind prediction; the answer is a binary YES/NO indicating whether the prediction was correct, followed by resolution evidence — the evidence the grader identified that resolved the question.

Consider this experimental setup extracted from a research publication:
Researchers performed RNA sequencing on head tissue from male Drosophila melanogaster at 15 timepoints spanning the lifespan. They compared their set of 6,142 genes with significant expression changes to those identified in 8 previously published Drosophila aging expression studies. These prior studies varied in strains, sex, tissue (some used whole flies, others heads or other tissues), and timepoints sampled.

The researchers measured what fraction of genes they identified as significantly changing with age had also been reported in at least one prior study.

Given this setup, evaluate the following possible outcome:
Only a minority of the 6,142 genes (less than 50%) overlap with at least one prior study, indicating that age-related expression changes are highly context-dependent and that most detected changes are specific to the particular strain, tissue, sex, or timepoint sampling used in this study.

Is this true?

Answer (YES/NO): NO